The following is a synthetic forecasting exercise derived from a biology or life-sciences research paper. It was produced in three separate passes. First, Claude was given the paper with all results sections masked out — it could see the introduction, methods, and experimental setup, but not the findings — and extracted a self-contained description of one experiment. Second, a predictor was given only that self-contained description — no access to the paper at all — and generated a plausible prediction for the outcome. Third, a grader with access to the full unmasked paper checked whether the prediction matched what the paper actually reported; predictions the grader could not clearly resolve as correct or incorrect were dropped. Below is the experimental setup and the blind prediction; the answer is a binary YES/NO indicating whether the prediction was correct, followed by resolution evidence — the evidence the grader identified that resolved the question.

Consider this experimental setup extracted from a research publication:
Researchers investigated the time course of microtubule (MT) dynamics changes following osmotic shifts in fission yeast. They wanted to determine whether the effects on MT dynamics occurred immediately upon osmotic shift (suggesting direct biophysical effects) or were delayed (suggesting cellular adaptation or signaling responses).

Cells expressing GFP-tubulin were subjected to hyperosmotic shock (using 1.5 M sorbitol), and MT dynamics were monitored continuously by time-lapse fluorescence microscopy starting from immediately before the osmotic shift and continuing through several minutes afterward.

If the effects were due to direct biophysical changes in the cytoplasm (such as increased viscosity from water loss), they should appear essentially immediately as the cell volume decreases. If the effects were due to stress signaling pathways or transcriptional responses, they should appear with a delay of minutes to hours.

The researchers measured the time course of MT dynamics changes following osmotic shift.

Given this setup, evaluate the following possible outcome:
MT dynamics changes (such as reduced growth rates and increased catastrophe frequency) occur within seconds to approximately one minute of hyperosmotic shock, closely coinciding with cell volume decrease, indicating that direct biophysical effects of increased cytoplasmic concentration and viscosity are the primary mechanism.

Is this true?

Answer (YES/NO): YES